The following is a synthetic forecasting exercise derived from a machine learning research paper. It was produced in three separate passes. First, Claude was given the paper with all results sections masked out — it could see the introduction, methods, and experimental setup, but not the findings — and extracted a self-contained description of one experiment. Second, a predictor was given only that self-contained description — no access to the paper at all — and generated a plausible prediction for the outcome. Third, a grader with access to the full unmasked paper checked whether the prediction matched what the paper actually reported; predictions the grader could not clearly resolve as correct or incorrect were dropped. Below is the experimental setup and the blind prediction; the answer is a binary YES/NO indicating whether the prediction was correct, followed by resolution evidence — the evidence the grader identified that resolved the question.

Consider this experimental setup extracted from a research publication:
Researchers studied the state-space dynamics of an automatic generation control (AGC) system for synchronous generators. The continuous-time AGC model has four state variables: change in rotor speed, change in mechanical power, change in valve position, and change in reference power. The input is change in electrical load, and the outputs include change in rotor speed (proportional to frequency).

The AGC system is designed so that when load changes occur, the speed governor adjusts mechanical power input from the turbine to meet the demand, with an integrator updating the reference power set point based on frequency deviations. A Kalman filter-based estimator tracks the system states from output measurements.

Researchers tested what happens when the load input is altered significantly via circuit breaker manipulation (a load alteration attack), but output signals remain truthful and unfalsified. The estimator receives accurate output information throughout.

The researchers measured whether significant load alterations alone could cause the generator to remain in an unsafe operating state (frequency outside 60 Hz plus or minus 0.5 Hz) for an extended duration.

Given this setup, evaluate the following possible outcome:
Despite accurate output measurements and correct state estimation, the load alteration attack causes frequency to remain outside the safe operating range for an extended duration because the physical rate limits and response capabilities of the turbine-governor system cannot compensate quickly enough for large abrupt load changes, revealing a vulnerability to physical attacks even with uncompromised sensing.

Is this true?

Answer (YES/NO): NO